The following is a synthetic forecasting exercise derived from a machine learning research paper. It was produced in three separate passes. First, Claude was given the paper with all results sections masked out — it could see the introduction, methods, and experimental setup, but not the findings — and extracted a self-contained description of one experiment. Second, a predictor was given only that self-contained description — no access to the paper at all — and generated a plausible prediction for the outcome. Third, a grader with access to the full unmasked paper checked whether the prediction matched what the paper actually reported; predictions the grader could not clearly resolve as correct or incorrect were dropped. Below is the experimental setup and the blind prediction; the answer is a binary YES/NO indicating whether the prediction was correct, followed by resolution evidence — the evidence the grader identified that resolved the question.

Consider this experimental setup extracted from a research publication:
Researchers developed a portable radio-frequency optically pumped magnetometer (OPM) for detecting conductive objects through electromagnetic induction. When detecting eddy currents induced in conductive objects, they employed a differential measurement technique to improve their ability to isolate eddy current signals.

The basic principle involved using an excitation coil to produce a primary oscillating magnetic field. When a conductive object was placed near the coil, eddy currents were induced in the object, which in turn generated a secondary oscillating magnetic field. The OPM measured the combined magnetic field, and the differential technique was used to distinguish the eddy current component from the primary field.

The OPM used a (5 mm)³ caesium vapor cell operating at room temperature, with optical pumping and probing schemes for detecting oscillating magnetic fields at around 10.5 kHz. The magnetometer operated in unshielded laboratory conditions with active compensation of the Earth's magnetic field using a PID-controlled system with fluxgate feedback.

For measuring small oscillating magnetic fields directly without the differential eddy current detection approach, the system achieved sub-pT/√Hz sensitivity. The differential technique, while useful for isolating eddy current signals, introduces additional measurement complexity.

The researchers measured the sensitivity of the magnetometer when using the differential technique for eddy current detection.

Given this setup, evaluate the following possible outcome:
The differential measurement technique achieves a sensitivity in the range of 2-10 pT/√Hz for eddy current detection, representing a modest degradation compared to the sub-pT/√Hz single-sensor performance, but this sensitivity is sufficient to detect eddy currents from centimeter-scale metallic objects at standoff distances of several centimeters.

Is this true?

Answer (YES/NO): YES